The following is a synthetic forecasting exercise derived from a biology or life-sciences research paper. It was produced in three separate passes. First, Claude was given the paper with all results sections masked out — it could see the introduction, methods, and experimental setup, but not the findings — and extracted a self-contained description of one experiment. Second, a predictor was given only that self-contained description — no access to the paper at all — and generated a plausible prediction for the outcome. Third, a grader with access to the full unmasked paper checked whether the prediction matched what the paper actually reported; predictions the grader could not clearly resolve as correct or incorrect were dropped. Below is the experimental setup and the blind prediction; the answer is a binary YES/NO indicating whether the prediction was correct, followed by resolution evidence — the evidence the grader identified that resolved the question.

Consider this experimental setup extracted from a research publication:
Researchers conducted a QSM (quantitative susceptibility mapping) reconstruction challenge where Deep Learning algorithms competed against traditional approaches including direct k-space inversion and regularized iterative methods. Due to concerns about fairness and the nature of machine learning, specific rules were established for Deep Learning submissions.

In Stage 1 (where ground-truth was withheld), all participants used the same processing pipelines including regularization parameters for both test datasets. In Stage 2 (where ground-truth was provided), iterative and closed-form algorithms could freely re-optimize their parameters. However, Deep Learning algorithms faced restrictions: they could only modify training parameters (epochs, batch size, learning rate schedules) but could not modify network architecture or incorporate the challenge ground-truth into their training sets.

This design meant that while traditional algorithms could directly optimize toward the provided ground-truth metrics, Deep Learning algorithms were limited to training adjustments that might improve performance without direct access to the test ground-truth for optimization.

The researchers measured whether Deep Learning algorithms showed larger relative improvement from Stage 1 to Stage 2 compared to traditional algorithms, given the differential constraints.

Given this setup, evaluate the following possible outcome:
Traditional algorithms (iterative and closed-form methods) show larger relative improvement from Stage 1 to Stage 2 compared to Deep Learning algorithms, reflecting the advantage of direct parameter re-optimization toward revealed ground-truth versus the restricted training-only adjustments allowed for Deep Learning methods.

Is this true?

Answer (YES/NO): NO